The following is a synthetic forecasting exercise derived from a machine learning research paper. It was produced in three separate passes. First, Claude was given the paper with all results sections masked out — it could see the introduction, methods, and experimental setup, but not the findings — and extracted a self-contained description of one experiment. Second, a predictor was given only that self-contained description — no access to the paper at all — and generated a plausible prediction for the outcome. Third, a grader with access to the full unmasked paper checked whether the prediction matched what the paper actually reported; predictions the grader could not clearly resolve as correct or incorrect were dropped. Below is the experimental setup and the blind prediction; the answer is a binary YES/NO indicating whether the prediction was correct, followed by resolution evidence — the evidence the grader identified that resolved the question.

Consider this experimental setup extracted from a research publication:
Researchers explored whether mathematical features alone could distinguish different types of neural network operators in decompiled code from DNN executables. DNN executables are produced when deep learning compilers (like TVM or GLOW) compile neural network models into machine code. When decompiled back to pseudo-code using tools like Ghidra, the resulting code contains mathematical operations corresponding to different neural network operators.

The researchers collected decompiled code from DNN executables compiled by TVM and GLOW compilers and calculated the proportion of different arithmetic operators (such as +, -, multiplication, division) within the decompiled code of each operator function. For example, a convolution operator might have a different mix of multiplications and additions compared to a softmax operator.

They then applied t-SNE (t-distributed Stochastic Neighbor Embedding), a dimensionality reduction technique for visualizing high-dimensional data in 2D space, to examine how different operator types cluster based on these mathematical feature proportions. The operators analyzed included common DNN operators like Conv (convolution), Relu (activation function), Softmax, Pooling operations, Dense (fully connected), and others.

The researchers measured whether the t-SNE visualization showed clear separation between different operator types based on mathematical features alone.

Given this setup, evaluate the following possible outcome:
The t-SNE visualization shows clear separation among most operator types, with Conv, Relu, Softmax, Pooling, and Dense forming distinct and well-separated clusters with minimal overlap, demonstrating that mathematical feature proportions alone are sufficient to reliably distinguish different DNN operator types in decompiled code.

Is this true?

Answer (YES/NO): NO